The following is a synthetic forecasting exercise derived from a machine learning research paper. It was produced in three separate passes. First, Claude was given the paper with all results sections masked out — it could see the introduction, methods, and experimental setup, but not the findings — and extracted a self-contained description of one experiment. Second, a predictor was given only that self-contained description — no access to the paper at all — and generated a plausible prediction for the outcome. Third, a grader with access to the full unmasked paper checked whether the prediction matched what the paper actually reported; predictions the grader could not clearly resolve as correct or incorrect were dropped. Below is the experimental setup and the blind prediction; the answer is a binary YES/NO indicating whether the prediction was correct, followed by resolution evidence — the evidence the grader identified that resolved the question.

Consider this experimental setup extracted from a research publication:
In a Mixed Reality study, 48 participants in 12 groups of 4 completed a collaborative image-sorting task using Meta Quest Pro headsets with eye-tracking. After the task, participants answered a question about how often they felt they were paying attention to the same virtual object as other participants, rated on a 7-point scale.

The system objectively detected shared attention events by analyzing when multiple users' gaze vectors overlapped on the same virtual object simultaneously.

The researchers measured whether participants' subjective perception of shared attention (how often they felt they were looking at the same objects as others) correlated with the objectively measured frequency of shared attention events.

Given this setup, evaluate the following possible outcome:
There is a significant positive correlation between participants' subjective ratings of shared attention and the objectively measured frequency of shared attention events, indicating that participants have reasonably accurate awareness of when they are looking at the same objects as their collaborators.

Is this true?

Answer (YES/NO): YES